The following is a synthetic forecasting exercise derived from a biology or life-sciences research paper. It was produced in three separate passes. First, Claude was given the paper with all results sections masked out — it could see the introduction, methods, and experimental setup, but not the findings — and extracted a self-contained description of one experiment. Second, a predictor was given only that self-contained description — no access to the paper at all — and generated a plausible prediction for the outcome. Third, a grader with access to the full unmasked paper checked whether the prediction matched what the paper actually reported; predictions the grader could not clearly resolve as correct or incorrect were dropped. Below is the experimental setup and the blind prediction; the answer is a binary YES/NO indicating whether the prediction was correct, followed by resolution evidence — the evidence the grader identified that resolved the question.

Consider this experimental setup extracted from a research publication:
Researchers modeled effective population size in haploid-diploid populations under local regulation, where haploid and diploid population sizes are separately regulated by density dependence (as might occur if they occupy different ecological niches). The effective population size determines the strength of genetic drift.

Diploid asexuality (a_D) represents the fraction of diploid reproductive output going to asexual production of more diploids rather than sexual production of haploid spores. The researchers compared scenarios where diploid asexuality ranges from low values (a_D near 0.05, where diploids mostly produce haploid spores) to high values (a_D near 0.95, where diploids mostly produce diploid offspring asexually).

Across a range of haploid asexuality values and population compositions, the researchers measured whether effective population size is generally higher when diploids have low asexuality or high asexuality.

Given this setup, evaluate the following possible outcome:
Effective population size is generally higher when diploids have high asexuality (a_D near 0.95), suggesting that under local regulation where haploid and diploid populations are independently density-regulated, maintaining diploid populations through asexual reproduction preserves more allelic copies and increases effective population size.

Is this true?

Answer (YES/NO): NO